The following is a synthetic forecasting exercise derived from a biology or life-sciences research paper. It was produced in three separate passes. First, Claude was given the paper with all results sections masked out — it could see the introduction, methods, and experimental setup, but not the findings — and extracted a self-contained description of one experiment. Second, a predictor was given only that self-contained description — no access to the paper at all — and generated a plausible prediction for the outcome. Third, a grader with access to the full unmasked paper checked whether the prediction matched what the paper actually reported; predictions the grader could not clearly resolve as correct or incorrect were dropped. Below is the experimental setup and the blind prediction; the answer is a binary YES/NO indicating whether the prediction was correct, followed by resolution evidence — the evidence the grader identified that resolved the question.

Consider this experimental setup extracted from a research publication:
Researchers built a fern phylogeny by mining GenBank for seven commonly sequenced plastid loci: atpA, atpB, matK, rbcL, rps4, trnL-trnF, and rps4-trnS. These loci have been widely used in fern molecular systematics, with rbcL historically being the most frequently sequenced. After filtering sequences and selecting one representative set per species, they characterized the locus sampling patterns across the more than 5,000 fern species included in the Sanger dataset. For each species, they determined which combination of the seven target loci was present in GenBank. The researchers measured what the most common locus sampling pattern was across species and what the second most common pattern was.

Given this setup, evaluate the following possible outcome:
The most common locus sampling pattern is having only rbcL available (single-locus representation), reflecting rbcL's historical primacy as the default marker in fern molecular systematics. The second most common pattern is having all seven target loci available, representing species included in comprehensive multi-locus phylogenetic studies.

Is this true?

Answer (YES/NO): YES